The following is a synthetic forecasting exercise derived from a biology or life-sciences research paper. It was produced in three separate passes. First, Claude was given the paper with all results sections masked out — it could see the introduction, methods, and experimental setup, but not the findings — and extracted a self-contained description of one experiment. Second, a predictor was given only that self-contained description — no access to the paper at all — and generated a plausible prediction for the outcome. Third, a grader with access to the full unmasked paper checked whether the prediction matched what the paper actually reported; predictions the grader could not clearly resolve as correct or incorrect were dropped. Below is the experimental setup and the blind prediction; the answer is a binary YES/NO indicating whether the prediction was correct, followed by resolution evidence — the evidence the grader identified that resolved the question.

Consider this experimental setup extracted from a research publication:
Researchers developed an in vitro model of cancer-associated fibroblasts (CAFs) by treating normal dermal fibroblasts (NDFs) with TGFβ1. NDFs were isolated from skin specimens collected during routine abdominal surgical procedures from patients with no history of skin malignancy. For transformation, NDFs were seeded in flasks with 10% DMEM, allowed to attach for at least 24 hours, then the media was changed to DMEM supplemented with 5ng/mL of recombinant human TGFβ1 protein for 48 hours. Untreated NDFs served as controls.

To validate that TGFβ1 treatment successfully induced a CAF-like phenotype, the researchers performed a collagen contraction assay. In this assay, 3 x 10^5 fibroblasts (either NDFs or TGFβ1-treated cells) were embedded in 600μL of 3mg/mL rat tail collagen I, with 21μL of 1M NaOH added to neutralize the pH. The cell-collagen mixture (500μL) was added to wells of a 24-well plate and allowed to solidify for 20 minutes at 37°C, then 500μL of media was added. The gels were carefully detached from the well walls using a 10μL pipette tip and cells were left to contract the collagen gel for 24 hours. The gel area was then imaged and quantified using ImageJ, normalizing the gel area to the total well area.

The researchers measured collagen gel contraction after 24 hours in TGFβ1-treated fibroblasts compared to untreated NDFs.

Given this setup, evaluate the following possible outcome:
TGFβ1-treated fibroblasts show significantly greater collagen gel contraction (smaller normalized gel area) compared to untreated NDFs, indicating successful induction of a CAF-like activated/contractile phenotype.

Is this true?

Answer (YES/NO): YES